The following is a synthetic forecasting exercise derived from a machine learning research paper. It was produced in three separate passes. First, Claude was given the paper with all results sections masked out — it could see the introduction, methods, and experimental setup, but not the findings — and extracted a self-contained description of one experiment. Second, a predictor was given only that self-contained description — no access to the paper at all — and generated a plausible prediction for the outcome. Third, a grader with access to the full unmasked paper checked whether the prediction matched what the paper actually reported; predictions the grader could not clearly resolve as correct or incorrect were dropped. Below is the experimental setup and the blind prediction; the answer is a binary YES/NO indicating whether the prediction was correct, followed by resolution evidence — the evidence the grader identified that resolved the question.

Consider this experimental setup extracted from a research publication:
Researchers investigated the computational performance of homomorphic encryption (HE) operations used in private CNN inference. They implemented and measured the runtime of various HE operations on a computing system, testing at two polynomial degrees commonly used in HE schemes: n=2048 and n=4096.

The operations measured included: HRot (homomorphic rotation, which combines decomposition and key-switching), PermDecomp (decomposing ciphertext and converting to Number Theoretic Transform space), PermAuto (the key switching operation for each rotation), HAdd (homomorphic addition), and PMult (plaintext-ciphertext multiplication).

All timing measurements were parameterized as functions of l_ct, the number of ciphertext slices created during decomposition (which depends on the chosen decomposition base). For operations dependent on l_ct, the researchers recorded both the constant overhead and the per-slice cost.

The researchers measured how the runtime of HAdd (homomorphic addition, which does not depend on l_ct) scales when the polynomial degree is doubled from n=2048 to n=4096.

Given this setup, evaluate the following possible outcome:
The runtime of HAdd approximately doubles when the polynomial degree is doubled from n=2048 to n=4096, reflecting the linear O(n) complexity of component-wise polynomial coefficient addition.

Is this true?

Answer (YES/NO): YES